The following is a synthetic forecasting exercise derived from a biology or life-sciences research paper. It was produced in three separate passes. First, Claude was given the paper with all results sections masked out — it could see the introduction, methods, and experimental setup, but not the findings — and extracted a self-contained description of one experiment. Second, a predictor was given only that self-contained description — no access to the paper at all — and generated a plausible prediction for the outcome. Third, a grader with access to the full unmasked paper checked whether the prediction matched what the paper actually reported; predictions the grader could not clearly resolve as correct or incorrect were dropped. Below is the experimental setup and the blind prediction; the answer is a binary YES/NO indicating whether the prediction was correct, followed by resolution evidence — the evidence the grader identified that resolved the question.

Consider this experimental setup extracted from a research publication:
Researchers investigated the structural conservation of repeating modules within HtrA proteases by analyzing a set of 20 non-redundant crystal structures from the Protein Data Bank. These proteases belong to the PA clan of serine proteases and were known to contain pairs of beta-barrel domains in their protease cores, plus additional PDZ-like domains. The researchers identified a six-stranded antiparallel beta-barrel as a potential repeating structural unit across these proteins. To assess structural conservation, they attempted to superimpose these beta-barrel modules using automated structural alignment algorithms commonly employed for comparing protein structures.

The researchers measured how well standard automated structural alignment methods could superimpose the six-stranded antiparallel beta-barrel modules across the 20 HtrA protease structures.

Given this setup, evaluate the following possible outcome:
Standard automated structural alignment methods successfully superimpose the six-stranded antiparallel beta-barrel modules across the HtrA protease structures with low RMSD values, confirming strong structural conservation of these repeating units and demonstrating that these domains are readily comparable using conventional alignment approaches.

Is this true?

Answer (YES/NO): NO